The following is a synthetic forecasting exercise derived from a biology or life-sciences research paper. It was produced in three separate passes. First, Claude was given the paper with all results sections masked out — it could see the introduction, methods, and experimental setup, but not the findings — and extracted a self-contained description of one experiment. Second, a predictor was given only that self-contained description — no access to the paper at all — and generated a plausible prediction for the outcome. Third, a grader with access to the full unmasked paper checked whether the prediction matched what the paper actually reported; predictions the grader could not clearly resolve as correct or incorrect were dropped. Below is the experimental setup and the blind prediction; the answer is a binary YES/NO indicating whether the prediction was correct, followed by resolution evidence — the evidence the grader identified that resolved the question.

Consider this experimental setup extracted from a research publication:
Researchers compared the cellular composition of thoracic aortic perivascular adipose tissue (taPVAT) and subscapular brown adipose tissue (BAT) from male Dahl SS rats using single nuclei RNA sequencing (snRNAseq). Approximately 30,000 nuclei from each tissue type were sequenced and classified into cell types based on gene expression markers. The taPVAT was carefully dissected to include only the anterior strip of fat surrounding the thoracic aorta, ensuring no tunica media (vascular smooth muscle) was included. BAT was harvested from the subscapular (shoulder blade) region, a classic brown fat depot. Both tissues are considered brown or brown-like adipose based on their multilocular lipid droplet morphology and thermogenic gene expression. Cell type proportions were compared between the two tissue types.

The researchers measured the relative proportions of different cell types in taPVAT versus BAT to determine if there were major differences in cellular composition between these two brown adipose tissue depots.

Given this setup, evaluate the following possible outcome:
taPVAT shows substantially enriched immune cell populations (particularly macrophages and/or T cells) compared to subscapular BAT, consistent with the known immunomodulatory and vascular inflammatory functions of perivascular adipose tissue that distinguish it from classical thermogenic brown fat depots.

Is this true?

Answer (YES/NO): NO